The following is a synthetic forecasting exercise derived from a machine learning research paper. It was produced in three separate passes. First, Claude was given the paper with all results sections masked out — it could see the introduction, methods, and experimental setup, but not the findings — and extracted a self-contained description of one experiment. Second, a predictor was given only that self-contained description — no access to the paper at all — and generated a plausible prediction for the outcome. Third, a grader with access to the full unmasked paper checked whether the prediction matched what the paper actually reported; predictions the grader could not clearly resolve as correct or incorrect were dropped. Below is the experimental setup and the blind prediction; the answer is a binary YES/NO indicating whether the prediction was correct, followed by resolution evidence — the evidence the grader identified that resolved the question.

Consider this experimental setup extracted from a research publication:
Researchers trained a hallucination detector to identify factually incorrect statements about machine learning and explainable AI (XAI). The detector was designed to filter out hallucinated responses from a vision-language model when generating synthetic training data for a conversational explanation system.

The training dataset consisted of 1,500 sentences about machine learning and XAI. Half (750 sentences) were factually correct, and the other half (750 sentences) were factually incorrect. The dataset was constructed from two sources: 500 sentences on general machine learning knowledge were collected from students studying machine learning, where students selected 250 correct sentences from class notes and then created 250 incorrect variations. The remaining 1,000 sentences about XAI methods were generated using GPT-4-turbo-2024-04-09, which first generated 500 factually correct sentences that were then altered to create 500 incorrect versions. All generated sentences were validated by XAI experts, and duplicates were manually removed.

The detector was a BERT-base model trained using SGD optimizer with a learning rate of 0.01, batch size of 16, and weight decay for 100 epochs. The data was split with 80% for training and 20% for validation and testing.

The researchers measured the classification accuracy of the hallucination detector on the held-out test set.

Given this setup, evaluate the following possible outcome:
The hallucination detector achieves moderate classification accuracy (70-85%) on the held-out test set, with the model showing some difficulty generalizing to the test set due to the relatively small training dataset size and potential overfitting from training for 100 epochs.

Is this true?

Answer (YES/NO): YES